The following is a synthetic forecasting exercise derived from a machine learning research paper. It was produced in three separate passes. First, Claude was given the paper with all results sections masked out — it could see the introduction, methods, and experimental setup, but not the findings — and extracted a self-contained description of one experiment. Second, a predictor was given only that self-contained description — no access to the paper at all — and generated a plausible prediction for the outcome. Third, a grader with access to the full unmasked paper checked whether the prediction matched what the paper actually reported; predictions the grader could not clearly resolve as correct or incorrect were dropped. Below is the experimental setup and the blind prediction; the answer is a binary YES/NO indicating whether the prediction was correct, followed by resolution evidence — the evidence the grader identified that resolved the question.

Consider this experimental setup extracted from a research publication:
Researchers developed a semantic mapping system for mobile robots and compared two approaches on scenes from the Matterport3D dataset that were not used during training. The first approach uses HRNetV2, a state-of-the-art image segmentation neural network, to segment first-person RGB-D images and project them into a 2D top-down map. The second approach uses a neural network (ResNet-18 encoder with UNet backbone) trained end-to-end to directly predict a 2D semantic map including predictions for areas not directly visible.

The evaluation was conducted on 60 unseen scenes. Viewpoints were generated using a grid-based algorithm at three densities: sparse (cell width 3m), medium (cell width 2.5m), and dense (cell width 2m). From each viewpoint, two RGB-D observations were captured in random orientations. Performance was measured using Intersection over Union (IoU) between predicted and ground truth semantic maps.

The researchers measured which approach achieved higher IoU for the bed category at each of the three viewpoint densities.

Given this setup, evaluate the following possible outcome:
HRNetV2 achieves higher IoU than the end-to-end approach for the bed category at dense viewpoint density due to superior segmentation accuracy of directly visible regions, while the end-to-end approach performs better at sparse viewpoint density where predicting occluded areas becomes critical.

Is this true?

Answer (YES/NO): YES